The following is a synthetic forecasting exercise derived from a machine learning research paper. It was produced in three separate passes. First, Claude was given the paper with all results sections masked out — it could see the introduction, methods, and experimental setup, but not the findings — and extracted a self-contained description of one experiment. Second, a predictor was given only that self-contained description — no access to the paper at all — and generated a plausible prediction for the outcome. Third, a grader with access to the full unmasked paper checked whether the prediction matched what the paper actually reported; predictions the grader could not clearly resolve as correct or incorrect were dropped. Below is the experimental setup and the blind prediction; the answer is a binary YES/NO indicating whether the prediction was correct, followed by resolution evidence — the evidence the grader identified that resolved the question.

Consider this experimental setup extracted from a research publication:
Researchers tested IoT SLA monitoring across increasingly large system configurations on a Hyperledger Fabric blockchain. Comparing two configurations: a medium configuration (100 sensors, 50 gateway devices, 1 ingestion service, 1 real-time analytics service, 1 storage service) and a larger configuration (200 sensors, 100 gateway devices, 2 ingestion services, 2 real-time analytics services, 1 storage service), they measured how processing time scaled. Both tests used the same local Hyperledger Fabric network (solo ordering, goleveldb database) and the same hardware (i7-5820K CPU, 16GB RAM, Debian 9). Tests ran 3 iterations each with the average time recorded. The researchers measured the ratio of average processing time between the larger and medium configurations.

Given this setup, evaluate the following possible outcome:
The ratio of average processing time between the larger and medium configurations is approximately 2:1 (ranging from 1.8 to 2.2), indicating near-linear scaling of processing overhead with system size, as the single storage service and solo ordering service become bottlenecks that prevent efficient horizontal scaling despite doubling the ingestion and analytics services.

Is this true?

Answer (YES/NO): NO